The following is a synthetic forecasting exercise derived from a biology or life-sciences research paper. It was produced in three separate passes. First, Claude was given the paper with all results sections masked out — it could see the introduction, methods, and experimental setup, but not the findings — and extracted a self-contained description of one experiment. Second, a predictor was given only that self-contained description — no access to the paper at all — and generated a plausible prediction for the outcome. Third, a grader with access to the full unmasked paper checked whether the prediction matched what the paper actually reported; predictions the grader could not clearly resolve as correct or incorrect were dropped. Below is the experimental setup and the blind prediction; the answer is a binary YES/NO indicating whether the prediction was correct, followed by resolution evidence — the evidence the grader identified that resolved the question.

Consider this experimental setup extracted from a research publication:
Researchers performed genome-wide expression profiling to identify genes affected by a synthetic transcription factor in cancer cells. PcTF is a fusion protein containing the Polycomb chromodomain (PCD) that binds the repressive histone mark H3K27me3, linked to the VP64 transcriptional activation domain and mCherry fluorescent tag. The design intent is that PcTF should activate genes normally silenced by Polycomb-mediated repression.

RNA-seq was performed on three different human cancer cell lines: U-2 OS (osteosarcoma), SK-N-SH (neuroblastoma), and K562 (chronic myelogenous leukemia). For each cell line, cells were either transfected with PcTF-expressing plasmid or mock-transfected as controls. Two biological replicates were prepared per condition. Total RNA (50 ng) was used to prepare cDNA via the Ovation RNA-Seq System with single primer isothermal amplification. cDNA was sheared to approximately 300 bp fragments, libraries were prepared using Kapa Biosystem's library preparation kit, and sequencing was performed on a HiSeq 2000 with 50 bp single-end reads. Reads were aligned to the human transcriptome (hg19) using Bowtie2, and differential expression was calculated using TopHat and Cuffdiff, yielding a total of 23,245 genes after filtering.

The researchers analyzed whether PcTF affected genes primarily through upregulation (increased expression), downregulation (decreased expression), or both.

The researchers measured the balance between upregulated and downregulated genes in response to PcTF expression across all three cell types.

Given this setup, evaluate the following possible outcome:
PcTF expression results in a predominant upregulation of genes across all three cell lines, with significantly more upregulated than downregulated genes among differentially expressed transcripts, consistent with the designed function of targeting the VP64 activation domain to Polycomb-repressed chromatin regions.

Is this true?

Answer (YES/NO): YES